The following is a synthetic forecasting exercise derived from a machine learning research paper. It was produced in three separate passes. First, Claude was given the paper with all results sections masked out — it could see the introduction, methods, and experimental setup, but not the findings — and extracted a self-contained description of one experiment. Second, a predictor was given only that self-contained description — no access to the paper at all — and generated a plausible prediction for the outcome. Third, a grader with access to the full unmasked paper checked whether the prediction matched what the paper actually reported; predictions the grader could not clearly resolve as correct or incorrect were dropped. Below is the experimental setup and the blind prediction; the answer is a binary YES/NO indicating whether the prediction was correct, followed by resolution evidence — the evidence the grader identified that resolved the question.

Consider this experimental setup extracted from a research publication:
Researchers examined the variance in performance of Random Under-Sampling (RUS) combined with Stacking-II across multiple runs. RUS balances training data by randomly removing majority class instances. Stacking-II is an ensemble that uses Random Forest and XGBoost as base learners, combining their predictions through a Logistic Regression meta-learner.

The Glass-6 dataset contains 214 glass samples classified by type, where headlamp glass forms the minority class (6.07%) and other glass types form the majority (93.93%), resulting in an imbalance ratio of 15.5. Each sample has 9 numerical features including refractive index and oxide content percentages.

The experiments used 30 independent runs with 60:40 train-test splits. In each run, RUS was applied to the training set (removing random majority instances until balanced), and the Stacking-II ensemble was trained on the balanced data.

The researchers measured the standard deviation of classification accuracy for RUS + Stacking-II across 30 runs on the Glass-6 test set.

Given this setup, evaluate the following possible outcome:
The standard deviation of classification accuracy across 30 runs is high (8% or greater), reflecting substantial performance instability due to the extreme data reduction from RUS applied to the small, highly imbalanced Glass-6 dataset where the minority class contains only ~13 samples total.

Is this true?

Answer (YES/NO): YES